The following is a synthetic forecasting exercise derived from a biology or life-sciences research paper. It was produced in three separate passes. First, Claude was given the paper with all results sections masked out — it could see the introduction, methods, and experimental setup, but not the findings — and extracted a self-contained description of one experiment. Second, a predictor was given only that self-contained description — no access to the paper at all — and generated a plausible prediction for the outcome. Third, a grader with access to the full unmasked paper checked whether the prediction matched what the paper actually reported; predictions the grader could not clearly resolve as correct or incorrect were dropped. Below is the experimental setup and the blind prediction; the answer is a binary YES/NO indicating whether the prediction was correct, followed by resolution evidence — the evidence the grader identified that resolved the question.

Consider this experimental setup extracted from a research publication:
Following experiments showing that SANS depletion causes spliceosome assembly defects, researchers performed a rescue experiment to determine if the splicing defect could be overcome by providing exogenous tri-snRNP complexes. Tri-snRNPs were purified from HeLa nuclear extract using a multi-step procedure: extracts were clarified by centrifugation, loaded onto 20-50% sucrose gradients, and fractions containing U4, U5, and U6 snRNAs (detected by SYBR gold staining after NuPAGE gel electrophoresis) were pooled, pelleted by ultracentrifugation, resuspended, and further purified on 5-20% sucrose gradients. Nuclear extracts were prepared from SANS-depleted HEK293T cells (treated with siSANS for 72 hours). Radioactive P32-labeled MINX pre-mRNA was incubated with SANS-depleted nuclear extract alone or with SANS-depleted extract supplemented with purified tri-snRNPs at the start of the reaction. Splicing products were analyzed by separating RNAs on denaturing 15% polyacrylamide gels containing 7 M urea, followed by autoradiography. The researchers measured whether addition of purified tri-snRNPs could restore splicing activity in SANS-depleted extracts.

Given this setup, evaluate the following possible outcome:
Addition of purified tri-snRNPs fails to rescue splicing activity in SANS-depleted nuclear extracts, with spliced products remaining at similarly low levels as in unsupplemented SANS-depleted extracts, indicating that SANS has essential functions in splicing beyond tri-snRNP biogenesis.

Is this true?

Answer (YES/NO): NO